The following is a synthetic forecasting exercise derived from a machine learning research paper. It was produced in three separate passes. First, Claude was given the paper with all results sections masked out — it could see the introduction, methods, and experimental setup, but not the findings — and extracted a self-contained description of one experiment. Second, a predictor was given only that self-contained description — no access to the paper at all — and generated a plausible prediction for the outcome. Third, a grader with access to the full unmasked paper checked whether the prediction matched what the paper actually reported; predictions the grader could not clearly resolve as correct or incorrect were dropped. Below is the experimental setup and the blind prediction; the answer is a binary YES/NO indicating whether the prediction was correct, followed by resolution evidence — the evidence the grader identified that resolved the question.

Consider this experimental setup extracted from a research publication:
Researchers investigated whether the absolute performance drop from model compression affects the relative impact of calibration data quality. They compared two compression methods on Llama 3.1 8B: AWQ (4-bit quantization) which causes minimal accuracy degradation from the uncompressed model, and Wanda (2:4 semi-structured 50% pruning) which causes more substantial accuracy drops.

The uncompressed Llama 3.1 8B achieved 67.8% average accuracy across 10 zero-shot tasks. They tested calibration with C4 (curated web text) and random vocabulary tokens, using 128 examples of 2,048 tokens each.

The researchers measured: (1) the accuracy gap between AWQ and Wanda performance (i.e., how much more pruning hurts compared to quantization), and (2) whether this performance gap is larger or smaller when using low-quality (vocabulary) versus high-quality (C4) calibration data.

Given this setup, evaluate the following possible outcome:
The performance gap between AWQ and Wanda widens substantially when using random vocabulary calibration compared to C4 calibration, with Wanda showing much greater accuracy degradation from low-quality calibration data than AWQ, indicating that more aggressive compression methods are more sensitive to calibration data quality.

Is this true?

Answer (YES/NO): YES